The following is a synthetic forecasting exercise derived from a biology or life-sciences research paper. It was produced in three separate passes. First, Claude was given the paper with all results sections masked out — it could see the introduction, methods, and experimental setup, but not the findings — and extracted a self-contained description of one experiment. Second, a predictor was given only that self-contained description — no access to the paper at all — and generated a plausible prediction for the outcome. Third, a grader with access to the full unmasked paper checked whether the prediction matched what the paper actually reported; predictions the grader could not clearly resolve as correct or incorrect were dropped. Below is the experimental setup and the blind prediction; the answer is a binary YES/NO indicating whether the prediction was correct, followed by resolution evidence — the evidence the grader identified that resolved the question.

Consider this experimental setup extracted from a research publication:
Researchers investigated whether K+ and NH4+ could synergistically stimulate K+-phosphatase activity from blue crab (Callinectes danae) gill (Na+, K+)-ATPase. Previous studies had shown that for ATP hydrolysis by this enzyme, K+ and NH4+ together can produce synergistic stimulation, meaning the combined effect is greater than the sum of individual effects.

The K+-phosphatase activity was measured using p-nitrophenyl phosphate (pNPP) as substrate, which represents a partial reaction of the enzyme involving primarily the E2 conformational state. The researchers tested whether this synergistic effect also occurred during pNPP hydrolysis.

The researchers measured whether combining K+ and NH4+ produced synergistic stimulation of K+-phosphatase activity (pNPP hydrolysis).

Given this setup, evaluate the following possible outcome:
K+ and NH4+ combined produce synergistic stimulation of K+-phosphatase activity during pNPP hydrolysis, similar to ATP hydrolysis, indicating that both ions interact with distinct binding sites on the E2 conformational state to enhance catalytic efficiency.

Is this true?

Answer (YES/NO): NO